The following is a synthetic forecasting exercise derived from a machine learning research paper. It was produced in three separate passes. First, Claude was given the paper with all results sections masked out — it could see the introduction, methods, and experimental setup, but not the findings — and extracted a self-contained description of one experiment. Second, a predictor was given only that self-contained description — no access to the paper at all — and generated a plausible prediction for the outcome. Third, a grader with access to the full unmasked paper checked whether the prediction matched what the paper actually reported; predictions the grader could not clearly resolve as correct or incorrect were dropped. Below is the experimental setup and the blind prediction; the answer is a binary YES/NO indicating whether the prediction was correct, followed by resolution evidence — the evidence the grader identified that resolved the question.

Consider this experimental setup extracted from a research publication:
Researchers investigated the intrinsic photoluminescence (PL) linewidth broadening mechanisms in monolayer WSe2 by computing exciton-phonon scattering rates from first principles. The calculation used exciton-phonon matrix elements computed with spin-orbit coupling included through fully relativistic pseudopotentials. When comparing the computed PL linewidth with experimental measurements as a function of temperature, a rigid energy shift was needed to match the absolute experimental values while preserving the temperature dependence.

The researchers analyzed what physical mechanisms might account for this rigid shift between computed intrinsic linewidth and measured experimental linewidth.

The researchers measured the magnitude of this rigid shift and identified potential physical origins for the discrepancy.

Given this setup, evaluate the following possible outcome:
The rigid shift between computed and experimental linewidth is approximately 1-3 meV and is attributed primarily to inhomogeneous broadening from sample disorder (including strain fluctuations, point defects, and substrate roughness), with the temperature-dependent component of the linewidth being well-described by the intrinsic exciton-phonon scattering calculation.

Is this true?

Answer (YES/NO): NO